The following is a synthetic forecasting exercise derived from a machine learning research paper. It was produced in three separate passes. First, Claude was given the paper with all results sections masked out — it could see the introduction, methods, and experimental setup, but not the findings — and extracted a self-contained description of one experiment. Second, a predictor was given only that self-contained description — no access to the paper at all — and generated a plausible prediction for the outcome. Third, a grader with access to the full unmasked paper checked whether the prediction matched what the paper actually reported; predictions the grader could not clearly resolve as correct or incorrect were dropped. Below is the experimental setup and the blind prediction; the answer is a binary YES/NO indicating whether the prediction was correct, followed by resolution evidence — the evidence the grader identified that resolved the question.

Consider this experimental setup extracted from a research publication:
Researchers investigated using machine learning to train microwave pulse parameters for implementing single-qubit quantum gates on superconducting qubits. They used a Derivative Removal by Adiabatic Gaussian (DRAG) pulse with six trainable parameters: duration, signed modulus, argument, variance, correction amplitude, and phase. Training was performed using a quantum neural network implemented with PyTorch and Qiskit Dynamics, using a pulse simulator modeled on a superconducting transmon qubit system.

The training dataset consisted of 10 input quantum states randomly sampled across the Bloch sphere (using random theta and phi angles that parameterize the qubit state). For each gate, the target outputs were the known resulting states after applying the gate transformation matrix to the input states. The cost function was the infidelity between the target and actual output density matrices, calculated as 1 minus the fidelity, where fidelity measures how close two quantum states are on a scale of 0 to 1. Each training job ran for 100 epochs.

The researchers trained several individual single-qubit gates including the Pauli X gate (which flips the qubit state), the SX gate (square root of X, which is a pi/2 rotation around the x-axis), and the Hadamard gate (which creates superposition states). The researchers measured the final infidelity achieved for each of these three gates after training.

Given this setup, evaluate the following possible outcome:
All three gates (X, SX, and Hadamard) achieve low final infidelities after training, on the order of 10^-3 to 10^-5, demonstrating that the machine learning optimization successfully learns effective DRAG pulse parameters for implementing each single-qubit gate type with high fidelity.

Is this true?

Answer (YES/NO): YES